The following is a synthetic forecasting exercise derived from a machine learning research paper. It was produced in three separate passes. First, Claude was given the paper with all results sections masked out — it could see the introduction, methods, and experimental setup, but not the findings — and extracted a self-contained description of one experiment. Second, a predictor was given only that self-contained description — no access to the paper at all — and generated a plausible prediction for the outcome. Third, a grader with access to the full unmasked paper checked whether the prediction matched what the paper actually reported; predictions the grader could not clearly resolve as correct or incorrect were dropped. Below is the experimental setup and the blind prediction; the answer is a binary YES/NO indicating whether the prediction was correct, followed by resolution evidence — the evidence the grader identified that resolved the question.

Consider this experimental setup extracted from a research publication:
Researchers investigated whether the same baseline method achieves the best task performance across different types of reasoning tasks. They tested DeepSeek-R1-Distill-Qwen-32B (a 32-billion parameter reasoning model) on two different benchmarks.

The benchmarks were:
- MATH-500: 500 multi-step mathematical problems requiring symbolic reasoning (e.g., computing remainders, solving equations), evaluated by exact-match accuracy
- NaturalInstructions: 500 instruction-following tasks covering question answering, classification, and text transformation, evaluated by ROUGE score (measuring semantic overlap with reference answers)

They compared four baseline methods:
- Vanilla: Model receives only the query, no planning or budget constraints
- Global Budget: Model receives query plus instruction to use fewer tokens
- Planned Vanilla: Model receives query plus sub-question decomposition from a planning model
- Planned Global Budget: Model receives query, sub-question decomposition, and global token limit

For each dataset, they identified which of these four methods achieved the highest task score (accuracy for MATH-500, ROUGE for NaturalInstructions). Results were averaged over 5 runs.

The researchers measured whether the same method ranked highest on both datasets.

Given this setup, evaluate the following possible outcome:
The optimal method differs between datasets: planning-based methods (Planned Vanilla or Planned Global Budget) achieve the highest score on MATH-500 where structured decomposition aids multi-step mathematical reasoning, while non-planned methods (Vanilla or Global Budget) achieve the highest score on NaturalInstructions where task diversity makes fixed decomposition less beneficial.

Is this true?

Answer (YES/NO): YES